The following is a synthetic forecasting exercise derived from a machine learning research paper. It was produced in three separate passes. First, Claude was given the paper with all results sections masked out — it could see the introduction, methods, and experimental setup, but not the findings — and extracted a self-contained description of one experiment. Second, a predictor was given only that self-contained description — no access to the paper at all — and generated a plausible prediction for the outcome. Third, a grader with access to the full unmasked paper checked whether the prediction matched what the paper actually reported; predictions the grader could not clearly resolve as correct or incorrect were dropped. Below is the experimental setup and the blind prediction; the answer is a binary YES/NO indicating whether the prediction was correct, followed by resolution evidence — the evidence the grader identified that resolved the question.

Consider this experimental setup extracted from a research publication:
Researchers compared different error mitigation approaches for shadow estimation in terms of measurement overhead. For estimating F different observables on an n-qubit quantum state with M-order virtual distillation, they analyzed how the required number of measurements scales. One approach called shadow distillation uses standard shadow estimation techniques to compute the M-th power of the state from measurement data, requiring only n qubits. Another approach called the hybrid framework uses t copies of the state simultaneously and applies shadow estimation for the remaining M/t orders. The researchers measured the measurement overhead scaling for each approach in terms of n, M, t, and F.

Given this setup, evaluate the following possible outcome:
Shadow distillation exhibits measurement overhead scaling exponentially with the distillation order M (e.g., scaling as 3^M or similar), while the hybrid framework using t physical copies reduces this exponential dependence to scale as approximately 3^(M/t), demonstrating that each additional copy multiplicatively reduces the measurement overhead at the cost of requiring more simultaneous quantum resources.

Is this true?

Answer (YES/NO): NO